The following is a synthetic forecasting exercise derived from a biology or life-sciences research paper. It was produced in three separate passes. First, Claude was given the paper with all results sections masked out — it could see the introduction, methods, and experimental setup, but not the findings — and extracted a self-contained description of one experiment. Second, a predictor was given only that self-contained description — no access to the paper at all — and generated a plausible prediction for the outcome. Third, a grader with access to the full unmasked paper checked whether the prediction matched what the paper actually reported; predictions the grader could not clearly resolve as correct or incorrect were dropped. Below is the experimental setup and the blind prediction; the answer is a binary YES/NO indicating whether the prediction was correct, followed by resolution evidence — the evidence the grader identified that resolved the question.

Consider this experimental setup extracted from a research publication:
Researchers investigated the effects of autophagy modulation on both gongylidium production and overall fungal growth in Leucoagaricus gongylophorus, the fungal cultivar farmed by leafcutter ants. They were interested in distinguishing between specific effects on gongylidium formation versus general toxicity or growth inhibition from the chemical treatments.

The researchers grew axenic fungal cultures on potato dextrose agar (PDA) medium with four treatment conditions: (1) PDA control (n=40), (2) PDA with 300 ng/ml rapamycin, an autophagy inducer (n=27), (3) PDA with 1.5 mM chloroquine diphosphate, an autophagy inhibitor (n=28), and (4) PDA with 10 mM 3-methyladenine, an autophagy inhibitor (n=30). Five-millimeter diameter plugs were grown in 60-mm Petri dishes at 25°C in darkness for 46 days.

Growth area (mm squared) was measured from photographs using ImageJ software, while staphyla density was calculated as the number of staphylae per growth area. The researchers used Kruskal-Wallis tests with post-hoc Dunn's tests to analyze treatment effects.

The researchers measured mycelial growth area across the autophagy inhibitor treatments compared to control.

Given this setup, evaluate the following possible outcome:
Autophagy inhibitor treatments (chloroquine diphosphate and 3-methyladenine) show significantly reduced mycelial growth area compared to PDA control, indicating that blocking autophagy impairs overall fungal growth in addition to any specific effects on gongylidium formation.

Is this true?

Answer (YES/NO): NO